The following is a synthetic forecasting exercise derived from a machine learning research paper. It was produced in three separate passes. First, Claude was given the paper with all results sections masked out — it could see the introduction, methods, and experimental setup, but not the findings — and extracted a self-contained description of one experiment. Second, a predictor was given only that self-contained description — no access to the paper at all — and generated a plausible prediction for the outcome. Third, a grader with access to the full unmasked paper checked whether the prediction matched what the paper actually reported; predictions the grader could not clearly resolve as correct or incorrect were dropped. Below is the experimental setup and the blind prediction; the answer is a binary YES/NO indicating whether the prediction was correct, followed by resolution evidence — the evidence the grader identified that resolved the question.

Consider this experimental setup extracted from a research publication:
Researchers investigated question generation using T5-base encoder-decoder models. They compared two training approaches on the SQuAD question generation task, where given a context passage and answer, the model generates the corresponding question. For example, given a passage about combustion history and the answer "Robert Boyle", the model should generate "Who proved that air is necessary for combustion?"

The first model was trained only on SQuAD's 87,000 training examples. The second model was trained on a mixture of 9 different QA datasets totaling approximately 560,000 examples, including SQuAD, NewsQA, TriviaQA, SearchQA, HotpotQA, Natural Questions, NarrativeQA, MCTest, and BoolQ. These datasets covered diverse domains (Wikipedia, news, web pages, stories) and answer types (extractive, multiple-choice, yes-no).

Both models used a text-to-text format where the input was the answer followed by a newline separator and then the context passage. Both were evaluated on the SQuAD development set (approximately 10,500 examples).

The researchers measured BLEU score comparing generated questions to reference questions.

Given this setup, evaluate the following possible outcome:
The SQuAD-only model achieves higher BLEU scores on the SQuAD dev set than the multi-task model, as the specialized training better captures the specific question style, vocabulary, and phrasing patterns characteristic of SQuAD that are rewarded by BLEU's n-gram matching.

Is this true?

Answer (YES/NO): YES